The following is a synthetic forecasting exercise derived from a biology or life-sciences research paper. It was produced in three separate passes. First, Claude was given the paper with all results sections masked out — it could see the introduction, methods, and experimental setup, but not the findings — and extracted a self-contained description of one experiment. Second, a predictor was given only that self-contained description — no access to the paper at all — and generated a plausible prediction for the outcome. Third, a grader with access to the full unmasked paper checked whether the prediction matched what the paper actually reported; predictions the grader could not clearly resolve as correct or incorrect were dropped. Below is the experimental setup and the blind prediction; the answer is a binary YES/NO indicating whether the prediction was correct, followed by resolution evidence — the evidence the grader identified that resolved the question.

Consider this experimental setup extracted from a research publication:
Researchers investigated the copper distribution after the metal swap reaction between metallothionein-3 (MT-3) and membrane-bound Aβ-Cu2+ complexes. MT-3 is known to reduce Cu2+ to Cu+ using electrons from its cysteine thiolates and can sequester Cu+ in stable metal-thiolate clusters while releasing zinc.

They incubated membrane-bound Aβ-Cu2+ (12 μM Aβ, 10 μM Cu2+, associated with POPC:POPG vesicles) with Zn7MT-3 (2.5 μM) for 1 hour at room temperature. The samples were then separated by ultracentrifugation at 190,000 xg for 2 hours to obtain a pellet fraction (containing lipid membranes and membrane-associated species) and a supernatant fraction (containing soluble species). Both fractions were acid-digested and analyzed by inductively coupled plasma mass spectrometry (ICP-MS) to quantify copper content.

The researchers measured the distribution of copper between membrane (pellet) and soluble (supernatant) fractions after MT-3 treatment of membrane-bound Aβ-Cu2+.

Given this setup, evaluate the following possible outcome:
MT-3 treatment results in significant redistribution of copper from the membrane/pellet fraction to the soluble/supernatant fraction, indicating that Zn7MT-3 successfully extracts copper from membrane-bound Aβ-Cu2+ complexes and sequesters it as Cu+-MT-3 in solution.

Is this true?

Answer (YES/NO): YES